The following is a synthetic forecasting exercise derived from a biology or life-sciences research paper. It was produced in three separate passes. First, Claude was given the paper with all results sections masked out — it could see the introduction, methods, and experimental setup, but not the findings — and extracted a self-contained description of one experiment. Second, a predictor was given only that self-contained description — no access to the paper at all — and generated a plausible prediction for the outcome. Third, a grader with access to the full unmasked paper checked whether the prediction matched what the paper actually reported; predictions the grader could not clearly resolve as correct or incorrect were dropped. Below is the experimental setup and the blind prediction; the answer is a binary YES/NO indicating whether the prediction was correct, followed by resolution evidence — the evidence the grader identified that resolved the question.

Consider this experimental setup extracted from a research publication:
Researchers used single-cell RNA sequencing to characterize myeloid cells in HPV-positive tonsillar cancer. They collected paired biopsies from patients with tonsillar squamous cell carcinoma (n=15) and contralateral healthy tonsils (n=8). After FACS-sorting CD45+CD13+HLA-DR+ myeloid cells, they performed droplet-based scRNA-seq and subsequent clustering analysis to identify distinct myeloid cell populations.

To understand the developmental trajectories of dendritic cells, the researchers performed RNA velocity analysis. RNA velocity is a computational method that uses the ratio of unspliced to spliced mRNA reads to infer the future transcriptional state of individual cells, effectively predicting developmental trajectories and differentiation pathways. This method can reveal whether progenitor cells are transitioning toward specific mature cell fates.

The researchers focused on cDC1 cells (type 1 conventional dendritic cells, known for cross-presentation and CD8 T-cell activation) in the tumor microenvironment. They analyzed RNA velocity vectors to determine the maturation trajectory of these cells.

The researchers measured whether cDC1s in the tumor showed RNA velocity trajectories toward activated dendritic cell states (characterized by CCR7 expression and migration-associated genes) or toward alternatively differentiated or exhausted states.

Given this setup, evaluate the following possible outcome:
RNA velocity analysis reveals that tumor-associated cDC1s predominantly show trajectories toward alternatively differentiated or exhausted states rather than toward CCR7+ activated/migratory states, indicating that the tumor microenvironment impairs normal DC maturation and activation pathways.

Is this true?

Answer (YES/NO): NO